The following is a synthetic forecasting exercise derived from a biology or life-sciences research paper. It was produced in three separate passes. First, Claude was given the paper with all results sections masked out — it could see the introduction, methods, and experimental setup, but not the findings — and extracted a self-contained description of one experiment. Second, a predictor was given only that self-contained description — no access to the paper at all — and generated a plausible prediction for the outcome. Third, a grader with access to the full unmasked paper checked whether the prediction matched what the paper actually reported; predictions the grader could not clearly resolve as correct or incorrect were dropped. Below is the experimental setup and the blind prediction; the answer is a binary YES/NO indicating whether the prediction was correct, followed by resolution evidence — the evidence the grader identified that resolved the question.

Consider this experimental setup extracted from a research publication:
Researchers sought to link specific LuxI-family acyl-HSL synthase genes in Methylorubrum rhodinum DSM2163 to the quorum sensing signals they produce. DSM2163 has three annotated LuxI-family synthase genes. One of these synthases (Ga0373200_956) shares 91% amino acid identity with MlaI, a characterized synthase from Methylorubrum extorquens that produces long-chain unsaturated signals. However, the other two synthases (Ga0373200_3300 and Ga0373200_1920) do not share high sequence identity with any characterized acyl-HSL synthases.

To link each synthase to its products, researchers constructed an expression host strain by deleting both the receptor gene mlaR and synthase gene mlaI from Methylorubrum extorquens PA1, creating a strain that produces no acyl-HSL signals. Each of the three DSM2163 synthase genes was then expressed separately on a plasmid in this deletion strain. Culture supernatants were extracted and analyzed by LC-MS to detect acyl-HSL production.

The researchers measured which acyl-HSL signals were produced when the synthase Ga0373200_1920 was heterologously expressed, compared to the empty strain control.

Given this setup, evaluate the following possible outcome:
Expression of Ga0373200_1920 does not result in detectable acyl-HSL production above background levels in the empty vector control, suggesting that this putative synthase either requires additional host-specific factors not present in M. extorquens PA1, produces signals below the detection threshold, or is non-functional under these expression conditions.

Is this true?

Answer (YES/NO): NO